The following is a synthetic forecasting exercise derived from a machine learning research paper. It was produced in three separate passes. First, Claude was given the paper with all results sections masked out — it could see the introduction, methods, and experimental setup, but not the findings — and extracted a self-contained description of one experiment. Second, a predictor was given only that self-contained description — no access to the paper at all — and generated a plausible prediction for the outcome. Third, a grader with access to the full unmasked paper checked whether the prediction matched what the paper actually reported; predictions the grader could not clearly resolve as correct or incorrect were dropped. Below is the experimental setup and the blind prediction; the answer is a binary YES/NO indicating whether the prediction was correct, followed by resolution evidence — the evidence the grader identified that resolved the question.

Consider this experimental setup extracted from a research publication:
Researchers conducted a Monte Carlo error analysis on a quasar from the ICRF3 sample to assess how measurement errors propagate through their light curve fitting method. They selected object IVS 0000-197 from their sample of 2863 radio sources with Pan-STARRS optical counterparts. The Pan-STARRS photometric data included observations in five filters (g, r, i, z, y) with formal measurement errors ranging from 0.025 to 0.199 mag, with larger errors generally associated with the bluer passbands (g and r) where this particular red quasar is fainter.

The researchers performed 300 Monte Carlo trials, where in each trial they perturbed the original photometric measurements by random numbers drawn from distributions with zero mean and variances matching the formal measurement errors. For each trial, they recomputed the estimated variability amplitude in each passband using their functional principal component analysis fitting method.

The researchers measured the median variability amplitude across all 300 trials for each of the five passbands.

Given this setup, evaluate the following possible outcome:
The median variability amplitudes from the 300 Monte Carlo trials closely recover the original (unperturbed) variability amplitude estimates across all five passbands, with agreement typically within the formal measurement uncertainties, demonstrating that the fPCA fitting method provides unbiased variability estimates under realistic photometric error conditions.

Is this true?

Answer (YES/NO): NO